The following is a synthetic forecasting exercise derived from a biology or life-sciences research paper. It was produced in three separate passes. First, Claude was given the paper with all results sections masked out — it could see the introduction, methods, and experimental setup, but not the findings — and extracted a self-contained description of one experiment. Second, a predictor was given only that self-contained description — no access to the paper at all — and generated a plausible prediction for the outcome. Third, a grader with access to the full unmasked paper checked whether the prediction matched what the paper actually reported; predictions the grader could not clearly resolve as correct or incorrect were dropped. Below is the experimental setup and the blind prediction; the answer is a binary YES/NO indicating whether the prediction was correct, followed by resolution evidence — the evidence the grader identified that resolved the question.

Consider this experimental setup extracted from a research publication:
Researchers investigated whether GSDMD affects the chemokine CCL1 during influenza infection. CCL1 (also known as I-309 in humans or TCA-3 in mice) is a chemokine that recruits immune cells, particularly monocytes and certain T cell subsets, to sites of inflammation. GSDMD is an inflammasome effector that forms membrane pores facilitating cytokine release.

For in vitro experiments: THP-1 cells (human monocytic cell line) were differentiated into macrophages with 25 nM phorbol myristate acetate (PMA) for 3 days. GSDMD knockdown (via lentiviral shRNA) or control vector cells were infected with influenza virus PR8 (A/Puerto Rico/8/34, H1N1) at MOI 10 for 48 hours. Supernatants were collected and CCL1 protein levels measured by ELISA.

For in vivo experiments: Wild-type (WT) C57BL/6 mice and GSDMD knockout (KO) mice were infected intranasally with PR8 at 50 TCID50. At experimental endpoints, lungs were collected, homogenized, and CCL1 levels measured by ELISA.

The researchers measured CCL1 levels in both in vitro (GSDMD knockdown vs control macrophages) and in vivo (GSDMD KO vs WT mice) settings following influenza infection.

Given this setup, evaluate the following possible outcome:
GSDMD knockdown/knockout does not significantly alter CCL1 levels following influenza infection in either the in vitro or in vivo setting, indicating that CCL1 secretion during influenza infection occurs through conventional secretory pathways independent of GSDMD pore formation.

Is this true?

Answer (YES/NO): NO